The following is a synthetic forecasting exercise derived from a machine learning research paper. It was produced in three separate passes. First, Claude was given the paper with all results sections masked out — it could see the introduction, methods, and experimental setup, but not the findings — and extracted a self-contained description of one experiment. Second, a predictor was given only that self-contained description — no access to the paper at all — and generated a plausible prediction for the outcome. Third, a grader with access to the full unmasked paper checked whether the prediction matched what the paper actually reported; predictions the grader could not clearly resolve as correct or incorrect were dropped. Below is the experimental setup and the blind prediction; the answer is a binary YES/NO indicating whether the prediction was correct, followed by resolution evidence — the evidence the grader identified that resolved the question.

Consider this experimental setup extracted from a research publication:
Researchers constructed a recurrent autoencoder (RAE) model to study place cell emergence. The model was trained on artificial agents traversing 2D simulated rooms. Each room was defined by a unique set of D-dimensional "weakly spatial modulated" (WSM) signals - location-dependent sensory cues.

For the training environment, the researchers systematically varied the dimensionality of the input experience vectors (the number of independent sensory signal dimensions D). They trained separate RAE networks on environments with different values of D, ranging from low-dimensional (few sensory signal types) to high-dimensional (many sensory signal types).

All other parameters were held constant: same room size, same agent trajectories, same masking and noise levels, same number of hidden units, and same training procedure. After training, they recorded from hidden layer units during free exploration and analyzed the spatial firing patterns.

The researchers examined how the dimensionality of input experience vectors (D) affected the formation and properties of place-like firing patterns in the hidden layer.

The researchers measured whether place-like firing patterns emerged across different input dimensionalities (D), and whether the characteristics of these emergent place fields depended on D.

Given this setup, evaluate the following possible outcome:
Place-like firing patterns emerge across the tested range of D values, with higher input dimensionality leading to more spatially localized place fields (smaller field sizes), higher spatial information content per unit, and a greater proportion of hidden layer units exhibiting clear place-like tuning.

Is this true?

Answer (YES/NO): NO